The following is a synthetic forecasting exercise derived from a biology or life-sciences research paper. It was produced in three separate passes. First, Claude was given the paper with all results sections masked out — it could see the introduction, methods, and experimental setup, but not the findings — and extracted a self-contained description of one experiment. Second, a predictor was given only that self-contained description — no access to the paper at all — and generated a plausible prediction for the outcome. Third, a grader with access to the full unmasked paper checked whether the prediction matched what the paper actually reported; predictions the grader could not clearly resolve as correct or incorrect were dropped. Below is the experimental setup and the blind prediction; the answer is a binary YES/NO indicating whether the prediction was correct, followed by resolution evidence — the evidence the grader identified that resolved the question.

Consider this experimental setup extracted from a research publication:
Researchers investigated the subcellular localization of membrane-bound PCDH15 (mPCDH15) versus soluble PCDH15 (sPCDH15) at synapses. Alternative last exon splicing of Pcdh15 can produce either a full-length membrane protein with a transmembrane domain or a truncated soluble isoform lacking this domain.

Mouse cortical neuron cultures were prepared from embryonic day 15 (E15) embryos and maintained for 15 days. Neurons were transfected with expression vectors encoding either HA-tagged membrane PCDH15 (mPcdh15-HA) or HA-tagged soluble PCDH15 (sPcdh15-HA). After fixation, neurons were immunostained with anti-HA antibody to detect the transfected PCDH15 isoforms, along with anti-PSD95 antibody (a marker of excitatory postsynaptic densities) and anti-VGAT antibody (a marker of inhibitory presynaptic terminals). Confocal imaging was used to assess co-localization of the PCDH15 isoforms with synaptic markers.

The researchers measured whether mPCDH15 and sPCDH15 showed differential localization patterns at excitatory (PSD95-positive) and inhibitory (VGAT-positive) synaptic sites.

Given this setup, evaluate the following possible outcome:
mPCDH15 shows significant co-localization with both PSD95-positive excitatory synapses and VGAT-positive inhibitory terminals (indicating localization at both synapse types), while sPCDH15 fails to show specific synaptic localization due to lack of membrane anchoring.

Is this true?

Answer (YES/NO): NO